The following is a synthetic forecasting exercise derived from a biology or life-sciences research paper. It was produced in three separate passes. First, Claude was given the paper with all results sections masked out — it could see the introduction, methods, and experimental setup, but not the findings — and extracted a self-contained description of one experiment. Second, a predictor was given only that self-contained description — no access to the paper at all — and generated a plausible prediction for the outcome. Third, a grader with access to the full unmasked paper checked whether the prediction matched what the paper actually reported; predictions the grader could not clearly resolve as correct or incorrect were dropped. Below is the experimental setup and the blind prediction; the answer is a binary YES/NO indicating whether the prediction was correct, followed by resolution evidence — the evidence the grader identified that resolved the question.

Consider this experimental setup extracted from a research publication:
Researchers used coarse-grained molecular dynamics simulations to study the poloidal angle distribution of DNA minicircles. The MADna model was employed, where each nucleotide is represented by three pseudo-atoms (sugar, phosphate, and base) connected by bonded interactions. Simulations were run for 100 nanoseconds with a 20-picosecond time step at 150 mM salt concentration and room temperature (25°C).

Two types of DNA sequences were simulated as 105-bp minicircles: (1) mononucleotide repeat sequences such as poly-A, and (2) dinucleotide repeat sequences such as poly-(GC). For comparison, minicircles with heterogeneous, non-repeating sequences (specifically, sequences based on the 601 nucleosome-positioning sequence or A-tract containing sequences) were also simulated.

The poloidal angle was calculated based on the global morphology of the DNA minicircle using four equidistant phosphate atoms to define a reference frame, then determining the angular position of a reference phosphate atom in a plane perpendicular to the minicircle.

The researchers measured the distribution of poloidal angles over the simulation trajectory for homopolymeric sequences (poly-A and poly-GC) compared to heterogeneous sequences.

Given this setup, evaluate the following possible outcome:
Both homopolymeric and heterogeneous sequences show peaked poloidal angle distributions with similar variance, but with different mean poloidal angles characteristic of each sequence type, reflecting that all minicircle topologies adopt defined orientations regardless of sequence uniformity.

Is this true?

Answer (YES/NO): NO